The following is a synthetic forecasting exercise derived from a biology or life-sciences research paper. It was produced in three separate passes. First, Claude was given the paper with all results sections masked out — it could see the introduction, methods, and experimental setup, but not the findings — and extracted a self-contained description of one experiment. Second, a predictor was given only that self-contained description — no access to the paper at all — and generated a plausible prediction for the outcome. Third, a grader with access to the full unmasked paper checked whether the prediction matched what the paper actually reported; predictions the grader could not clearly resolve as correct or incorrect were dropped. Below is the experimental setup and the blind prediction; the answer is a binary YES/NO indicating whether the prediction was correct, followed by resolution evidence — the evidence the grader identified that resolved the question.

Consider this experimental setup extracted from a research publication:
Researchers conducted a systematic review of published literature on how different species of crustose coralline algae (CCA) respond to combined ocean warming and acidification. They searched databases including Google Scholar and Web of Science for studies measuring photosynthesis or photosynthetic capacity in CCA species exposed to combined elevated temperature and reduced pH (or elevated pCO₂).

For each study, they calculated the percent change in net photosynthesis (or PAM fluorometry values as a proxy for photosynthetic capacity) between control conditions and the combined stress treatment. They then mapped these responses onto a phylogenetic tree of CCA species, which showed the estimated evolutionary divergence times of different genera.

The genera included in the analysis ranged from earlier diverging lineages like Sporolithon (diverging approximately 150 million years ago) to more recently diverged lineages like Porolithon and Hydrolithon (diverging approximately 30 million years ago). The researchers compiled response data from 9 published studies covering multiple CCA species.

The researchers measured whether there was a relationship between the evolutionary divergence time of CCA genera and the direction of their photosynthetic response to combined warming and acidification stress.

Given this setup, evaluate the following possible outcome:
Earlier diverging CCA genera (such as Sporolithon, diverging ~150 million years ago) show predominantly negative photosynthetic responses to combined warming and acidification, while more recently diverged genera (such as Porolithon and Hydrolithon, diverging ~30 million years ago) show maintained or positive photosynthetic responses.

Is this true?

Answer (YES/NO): NO